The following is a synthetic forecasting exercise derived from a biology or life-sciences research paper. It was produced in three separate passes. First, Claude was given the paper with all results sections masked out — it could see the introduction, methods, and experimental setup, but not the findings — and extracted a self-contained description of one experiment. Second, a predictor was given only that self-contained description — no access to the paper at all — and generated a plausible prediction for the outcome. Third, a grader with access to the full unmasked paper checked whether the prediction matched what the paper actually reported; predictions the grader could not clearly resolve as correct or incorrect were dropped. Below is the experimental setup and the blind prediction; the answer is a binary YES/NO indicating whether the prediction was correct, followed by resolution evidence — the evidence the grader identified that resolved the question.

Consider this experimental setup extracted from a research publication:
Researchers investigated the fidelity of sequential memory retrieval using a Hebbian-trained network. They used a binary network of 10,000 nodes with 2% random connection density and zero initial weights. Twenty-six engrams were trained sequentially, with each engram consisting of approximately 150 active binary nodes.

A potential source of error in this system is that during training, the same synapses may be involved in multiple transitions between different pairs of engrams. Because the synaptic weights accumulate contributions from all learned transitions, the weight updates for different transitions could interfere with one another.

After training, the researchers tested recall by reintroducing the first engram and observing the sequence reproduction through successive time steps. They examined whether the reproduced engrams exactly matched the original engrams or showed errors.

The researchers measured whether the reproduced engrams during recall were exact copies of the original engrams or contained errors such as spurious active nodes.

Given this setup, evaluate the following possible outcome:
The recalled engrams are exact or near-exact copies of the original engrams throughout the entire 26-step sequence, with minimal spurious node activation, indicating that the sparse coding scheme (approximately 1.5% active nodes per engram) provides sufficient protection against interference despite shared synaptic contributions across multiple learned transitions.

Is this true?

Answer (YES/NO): NO